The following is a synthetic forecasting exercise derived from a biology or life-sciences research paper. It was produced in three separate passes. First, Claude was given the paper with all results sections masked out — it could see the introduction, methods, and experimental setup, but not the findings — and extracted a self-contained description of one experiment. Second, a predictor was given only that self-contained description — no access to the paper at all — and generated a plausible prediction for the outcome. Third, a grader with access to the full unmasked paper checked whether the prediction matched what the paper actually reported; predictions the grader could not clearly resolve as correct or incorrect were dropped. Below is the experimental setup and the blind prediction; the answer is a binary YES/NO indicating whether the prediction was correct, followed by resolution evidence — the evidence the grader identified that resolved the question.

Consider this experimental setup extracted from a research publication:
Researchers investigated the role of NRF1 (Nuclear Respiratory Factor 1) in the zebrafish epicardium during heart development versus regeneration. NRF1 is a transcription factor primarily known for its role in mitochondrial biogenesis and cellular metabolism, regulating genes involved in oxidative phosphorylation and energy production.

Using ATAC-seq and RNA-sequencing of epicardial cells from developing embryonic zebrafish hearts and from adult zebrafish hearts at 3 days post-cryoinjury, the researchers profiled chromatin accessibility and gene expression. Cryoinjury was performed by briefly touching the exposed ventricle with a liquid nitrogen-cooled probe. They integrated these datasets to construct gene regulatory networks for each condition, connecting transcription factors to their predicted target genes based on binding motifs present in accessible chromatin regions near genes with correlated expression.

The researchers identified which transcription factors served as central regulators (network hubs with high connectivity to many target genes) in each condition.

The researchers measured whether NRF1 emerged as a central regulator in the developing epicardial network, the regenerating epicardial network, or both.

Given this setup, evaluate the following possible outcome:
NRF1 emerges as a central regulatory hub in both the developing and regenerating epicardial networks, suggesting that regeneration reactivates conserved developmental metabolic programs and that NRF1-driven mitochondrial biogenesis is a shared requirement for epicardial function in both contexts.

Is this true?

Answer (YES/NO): NO